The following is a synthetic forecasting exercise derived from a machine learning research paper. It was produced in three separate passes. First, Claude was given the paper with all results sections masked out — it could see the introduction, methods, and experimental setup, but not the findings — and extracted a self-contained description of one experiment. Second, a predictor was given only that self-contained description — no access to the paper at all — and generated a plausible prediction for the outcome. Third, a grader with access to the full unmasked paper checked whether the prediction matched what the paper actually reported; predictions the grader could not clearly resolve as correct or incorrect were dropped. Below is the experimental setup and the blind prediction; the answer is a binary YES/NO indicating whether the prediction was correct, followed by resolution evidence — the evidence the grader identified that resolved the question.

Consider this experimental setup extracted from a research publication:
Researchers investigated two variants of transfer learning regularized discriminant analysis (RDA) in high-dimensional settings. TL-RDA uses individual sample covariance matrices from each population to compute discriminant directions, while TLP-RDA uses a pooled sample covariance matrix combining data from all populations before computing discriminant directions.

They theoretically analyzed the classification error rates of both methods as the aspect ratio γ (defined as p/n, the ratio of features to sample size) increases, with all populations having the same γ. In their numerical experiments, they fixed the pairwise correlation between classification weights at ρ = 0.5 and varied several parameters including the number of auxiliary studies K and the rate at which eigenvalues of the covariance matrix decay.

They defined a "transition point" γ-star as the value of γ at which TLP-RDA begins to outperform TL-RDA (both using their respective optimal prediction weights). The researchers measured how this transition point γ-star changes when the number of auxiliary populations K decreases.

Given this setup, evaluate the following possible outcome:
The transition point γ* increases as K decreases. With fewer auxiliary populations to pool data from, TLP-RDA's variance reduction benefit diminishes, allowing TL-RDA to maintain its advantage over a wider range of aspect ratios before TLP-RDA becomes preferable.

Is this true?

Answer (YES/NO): NO